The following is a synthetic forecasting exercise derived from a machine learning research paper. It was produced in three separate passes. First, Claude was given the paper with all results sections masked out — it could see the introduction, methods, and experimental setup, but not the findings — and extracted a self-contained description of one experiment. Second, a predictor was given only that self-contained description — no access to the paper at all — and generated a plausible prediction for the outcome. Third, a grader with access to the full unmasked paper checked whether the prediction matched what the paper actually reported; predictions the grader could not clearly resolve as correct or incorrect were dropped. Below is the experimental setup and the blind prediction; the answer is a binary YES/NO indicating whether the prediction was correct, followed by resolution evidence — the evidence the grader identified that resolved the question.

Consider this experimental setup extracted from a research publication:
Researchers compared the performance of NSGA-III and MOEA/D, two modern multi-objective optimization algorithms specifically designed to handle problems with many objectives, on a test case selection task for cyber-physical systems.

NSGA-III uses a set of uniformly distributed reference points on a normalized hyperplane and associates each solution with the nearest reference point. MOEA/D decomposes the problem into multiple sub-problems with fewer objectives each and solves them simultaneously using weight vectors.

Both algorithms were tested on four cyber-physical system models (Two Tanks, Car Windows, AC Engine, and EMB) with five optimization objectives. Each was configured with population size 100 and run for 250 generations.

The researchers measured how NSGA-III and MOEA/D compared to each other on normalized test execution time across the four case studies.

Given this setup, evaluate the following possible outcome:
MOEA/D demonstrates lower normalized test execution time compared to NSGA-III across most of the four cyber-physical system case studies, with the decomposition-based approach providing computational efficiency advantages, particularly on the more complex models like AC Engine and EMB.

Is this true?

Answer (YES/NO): NO